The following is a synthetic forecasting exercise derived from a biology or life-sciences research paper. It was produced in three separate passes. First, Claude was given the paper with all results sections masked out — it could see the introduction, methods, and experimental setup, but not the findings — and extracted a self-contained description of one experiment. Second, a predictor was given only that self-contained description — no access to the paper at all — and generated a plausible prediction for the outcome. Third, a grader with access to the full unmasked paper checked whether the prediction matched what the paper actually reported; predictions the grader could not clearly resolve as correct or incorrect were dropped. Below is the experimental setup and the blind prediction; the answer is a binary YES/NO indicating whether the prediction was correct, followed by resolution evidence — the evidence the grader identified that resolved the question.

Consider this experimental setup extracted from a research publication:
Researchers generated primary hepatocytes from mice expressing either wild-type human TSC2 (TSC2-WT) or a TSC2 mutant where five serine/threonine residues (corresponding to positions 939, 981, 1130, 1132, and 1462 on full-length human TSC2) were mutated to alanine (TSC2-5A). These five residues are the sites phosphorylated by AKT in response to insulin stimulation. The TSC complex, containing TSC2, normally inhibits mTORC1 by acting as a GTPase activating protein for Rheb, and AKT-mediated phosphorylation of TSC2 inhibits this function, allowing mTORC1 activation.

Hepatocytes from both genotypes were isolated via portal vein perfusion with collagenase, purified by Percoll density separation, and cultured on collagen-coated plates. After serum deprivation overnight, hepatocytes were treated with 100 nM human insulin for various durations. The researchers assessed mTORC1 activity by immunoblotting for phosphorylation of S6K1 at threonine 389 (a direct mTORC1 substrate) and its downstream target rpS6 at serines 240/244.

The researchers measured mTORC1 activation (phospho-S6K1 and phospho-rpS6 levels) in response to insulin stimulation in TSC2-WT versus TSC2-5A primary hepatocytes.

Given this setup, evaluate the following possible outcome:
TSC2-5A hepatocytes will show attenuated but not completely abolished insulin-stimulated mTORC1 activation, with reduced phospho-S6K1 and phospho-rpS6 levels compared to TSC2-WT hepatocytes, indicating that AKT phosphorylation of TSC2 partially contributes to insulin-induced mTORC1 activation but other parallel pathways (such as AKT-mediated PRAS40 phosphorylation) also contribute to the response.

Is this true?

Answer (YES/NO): NO